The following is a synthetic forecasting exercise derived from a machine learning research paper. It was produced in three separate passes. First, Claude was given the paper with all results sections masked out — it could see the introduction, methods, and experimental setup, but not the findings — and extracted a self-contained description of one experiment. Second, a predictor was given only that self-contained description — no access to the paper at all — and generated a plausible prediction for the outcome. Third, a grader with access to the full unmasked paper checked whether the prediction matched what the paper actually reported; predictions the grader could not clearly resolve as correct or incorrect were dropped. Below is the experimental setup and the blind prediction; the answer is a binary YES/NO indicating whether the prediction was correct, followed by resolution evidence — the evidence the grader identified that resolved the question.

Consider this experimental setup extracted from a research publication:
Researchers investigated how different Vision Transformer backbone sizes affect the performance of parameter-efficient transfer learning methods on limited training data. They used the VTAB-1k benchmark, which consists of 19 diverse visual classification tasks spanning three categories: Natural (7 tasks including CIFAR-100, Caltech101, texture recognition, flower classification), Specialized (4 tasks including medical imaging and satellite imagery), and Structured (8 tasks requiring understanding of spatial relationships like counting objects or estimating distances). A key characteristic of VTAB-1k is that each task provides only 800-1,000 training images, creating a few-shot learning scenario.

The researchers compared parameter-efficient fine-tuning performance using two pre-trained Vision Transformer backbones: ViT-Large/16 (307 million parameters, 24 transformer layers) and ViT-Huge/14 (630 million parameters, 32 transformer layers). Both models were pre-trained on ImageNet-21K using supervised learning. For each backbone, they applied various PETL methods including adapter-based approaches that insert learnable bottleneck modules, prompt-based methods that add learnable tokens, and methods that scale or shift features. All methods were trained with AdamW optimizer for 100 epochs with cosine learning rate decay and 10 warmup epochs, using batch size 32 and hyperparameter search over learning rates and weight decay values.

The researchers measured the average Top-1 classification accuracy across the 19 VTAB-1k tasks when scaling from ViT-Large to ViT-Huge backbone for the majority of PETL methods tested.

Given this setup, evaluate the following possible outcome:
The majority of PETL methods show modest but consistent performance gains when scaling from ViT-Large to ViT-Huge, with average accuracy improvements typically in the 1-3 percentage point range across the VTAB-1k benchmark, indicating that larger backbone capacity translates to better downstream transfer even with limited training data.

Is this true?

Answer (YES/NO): NO